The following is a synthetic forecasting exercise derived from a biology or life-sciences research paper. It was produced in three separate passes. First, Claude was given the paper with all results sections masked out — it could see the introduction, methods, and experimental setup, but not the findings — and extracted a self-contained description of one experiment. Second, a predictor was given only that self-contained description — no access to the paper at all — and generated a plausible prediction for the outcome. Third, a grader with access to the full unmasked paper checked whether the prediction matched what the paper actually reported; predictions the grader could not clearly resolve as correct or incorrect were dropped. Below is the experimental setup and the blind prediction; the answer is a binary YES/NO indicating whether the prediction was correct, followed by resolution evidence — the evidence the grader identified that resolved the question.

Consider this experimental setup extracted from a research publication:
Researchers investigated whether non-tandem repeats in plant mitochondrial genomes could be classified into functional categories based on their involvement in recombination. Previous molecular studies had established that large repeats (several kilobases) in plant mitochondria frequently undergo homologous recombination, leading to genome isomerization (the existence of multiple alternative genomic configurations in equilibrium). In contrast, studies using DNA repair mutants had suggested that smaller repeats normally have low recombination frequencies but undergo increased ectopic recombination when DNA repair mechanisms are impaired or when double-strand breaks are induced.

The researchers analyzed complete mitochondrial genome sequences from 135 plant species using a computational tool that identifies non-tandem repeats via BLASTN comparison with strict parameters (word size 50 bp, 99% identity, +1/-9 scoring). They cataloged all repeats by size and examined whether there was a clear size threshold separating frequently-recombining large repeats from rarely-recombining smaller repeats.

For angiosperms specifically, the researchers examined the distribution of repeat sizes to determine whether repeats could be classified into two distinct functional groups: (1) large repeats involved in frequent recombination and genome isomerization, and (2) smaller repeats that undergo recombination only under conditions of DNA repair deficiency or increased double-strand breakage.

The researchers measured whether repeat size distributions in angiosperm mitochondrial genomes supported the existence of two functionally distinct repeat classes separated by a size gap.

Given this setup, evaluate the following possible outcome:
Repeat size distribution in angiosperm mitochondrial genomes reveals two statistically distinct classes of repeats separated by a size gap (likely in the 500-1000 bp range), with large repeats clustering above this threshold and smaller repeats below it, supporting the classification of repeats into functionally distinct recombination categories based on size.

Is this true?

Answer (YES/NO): NO